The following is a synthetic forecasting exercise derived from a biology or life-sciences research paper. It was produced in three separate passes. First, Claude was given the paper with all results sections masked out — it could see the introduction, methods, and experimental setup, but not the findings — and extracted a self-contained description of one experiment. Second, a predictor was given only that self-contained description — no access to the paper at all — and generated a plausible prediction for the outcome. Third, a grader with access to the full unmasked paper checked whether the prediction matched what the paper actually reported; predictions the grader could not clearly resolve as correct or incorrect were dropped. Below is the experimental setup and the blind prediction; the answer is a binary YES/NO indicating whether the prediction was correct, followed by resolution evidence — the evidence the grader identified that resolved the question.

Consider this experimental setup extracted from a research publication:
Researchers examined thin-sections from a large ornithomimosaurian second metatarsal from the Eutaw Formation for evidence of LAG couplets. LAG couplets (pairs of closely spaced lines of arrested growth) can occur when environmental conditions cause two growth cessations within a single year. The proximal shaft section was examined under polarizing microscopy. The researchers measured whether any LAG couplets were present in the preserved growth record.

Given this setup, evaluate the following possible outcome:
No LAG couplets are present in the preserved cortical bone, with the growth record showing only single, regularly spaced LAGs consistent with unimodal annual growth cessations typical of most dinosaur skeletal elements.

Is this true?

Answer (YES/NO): NO